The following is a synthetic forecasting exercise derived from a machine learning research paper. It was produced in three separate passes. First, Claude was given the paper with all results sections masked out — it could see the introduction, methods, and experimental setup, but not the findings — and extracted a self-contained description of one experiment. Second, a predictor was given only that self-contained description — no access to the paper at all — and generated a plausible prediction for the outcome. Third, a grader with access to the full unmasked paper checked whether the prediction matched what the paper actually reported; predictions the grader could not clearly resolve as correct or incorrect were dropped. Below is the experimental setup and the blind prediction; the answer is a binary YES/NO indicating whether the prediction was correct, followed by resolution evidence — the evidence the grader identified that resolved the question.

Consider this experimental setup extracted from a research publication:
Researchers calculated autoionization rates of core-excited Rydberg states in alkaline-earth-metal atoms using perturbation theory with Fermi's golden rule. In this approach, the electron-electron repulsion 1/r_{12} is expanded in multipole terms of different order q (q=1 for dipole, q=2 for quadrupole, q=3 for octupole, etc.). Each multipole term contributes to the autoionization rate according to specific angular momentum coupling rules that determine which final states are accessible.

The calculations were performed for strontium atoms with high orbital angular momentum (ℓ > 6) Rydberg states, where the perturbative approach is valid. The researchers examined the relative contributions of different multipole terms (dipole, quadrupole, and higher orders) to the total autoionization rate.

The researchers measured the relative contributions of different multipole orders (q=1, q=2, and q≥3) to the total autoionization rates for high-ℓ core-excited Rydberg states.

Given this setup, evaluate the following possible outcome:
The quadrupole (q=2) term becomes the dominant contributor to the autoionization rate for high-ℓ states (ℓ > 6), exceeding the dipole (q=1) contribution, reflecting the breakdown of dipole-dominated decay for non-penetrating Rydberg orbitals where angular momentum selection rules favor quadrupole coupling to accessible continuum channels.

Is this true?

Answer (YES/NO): YES